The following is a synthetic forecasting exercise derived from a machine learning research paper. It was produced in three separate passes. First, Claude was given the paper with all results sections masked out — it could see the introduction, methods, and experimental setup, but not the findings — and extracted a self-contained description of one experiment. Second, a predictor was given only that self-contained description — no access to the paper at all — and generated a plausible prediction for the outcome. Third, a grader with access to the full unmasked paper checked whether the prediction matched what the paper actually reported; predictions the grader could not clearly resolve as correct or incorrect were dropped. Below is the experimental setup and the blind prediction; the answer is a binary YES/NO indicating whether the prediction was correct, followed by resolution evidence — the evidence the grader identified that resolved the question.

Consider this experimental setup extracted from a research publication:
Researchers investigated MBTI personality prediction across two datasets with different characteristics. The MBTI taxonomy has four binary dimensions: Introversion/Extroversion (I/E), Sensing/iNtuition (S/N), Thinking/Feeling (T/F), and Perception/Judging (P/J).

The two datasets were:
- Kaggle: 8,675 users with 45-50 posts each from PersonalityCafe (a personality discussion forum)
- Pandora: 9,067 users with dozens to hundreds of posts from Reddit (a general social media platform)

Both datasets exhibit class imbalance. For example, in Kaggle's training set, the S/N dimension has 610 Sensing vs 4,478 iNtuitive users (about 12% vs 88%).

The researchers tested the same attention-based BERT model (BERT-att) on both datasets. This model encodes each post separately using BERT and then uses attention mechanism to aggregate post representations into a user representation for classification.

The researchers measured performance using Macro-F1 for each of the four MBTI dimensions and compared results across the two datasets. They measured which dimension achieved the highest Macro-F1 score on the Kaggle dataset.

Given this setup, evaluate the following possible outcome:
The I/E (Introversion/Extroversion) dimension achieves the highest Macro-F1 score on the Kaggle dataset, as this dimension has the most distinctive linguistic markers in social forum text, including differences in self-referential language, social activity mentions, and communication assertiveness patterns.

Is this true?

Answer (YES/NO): NO